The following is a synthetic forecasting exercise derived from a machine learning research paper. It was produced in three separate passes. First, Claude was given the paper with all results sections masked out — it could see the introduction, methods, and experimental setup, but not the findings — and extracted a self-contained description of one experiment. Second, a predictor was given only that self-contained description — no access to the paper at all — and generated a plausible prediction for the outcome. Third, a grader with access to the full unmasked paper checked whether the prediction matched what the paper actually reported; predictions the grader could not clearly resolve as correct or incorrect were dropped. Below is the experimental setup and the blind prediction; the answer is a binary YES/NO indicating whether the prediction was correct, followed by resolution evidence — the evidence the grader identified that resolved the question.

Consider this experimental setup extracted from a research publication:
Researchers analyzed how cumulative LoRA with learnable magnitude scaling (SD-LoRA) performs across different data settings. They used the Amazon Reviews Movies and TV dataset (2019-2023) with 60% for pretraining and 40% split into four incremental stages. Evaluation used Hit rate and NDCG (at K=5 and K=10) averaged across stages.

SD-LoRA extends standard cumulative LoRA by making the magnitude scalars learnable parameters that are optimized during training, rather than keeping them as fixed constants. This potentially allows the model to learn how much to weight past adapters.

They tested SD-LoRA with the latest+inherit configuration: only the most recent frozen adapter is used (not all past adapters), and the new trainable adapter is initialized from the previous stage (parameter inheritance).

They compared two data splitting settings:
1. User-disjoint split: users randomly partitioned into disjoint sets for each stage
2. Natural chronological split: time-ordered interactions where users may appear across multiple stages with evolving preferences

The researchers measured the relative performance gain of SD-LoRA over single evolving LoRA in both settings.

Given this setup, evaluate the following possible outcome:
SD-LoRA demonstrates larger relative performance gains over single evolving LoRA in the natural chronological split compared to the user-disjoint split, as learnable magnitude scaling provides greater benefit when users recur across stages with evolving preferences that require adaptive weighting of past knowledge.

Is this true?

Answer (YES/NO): NO